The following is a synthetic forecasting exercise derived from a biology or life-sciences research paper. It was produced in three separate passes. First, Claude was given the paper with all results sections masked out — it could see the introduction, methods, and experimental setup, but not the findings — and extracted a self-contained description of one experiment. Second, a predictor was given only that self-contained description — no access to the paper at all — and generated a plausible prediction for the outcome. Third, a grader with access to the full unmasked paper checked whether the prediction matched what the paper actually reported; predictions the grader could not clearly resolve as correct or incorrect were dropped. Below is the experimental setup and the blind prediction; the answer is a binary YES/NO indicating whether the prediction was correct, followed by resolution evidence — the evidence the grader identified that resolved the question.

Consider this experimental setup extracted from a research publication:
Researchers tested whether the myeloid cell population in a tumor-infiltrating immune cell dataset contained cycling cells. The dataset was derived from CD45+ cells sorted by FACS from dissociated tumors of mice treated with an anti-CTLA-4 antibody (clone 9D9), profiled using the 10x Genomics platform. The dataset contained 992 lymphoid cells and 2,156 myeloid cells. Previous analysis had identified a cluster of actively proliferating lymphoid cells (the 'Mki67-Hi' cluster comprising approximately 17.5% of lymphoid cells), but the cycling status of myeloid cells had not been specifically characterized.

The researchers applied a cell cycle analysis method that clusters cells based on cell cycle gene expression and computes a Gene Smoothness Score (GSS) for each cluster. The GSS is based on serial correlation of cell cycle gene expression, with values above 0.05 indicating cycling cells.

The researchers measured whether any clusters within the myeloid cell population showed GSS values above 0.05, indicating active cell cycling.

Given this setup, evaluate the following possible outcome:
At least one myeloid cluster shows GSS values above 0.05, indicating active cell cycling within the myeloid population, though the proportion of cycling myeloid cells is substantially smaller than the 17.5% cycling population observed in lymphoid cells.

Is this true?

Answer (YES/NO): NO